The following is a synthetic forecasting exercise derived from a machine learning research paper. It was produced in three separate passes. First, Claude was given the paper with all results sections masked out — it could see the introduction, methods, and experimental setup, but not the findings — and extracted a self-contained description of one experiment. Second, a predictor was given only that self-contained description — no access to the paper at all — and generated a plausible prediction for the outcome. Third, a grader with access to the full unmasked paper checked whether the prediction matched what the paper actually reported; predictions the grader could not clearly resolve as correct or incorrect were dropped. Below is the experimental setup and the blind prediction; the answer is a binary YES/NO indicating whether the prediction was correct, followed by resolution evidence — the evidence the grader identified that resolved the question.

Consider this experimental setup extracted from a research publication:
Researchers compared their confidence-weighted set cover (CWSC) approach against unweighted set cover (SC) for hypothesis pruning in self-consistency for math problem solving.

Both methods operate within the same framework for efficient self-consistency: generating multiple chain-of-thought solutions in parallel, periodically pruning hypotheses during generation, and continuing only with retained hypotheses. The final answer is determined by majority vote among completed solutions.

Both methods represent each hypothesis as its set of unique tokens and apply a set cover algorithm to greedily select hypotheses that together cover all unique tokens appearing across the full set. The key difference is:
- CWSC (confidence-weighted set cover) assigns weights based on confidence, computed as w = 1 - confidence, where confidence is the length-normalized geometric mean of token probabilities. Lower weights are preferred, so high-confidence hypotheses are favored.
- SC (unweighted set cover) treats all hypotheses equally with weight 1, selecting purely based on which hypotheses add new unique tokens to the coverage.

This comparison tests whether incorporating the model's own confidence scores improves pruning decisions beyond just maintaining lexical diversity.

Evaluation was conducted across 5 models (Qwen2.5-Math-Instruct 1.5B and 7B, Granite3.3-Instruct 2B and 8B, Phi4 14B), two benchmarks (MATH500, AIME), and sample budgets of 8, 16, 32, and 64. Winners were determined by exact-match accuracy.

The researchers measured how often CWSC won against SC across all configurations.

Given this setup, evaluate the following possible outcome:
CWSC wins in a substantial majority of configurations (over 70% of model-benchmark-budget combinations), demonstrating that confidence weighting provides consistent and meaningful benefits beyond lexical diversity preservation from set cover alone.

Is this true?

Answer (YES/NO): YES